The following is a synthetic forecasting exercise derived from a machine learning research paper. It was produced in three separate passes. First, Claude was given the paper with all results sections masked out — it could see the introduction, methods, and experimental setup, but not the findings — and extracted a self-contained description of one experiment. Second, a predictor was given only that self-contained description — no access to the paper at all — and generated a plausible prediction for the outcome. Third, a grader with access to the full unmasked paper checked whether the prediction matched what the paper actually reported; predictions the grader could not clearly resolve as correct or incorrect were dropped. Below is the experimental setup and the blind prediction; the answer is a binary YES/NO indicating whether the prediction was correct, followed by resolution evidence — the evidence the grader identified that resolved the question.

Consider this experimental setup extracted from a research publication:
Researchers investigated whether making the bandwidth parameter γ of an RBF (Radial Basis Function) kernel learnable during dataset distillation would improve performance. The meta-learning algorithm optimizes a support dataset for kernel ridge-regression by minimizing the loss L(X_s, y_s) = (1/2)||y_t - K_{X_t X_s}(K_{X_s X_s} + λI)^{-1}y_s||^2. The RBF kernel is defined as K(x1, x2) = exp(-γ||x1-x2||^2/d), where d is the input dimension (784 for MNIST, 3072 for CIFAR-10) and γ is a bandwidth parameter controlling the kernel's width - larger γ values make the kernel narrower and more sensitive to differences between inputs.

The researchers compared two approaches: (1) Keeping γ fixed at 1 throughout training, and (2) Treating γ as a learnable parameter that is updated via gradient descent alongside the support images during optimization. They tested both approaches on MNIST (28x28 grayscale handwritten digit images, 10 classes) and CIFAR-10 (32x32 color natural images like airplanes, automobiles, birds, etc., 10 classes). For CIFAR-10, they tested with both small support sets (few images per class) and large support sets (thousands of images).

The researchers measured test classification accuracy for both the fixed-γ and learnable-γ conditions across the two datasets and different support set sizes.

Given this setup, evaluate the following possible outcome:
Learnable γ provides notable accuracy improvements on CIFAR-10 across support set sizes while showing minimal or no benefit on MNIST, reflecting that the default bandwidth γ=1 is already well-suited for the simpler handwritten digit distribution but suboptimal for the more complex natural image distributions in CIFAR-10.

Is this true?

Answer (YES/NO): NO